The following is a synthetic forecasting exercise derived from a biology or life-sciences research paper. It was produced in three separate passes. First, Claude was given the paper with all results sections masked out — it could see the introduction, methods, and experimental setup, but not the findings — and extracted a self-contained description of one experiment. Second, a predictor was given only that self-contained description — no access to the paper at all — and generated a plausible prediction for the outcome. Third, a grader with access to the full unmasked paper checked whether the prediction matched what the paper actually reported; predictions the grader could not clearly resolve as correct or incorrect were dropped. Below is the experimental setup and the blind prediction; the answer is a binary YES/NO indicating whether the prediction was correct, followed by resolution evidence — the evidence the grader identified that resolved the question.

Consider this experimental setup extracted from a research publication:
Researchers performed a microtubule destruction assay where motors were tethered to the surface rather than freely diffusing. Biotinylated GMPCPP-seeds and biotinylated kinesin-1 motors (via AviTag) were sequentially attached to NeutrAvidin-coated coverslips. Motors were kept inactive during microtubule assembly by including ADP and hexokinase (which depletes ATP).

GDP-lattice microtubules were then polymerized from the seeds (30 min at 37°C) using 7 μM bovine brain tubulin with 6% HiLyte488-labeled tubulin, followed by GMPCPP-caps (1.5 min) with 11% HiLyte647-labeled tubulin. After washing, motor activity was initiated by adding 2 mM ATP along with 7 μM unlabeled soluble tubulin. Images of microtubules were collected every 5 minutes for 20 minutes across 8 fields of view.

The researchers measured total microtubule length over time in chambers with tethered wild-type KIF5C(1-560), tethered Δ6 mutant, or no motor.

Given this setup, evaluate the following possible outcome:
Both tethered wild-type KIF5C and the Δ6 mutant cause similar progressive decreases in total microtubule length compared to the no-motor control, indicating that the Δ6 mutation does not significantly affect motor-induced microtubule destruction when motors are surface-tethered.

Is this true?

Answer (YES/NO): NO